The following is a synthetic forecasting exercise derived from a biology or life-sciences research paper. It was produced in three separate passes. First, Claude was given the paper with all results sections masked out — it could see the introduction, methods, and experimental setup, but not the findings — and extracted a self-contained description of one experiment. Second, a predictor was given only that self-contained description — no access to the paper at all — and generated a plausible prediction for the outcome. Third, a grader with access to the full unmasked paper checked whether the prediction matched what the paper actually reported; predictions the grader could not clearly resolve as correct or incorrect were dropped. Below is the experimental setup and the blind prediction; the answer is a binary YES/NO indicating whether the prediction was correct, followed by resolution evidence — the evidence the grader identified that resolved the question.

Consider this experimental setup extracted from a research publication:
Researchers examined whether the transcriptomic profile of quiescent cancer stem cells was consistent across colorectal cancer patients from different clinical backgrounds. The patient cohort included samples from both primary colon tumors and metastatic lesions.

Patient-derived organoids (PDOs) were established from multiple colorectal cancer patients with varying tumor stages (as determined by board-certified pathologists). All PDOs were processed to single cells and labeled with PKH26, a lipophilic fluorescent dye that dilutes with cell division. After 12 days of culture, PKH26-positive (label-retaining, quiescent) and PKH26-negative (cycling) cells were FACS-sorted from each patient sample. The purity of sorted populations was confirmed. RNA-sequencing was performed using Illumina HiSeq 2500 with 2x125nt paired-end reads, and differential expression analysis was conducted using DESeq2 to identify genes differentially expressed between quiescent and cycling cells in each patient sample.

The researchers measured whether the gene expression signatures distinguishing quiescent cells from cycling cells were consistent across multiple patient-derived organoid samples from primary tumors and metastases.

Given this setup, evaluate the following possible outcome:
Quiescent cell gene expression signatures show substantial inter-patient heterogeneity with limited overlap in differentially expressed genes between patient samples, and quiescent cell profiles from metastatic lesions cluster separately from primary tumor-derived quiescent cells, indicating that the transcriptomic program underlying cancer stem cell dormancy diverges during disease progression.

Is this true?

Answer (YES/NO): NO